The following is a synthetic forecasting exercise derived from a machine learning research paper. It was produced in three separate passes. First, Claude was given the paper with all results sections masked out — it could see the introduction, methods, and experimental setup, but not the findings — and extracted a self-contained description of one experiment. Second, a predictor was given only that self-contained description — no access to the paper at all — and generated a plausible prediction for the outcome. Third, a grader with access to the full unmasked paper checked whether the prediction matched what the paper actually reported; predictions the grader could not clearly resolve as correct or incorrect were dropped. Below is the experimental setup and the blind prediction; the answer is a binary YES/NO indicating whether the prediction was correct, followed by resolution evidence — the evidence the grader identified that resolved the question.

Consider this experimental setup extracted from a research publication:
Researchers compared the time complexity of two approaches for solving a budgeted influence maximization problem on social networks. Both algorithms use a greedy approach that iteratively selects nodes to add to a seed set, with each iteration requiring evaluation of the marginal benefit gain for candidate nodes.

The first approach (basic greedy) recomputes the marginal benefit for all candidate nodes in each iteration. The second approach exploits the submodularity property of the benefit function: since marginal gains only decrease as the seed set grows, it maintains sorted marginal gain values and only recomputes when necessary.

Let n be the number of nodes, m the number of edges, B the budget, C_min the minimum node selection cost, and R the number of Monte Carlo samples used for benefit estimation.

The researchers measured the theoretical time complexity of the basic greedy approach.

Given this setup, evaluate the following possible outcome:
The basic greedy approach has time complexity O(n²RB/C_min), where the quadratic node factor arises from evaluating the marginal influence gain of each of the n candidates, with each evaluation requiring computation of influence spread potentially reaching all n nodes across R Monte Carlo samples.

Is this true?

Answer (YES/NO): NO